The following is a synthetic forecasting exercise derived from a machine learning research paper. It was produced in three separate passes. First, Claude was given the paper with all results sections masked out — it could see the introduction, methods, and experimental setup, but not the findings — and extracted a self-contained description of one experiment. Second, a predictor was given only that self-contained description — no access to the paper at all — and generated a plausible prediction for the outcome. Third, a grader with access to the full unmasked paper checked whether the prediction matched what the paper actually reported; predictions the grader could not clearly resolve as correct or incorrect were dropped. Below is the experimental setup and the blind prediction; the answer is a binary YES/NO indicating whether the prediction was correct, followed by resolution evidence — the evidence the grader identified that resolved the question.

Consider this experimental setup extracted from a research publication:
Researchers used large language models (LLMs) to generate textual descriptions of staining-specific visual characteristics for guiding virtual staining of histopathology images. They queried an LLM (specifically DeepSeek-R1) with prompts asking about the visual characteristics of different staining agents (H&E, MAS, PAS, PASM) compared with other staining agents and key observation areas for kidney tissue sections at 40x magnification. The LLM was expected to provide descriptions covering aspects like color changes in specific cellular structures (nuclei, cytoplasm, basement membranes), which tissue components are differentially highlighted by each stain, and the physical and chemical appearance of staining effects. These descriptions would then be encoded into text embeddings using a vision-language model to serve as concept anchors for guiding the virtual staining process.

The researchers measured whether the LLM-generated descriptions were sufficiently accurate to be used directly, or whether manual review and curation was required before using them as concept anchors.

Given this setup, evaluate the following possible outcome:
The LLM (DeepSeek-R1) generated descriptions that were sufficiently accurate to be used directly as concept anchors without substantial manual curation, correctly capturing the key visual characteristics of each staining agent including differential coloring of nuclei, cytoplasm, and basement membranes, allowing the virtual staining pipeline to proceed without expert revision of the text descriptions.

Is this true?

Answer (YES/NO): NO